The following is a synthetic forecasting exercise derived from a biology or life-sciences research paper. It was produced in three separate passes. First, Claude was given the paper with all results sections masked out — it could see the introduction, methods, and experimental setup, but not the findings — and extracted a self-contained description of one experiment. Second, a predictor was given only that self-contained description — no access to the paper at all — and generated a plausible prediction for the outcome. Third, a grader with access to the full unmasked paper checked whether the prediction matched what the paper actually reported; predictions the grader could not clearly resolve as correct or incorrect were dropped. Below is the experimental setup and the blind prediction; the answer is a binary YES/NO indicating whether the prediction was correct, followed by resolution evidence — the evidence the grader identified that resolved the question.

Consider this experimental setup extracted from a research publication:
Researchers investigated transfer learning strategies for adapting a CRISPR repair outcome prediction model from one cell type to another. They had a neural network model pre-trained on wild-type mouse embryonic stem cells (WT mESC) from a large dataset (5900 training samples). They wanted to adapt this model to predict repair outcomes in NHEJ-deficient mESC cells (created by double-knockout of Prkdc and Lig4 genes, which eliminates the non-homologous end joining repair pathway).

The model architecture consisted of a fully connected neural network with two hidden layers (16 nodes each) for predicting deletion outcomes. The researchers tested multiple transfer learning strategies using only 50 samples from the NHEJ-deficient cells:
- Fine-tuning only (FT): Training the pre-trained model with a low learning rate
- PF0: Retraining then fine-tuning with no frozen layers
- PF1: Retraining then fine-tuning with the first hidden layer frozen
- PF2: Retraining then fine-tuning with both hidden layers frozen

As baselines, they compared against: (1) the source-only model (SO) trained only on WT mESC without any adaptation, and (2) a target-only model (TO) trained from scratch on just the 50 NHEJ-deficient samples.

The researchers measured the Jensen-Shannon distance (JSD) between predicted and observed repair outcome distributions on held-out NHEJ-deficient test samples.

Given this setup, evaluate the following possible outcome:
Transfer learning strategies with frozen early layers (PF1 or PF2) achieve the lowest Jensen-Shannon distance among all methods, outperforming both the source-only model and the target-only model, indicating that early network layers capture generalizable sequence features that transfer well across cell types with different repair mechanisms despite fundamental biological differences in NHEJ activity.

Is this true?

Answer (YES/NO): NO